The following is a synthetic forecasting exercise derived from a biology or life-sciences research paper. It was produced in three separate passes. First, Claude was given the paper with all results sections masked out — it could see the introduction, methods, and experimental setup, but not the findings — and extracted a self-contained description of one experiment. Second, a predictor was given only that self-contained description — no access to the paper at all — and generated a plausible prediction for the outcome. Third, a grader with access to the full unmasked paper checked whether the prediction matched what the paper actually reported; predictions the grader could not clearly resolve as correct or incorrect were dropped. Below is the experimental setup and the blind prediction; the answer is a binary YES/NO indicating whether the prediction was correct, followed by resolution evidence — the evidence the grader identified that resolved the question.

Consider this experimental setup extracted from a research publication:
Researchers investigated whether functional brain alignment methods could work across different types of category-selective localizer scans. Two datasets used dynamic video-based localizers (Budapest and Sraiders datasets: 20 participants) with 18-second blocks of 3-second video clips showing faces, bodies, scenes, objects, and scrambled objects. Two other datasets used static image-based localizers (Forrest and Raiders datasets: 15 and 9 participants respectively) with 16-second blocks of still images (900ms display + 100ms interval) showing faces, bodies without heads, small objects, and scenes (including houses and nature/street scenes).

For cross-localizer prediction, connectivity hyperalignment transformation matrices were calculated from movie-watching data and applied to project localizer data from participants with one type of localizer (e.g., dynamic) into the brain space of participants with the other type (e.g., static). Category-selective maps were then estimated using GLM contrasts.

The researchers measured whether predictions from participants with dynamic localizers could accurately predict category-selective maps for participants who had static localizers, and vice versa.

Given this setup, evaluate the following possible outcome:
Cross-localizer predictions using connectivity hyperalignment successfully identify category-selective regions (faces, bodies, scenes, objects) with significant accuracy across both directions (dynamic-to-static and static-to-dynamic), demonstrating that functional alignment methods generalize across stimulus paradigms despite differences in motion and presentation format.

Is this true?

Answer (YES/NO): NO